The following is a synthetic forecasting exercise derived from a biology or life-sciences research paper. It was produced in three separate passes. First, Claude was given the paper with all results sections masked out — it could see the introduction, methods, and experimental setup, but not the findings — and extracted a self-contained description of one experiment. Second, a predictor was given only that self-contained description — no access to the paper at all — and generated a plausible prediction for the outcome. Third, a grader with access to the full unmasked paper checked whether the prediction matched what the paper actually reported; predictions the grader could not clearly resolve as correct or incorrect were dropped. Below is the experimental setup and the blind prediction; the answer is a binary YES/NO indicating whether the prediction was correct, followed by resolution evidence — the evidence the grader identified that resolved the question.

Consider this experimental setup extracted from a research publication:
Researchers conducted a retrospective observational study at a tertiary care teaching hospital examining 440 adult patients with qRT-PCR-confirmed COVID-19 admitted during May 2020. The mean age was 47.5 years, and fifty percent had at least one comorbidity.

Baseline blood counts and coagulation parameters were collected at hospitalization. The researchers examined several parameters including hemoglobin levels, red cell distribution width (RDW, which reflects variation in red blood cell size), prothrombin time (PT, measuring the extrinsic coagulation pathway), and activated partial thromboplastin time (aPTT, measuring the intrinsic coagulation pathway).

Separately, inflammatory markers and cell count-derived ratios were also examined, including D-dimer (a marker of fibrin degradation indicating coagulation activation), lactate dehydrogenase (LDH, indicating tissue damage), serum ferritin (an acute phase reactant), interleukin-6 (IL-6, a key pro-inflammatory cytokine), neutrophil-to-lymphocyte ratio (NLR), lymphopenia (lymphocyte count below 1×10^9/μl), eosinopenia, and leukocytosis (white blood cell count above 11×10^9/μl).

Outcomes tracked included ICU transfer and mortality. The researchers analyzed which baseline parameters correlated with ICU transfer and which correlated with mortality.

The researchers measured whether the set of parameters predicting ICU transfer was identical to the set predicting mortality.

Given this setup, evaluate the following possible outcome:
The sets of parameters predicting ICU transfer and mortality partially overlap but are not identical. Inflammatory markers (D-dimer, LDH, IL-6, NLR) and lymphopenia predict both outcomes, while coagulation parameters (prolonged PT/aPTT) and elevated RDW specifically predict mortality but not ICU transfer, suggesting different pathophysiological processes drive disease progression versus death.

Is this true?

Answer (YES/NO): NO